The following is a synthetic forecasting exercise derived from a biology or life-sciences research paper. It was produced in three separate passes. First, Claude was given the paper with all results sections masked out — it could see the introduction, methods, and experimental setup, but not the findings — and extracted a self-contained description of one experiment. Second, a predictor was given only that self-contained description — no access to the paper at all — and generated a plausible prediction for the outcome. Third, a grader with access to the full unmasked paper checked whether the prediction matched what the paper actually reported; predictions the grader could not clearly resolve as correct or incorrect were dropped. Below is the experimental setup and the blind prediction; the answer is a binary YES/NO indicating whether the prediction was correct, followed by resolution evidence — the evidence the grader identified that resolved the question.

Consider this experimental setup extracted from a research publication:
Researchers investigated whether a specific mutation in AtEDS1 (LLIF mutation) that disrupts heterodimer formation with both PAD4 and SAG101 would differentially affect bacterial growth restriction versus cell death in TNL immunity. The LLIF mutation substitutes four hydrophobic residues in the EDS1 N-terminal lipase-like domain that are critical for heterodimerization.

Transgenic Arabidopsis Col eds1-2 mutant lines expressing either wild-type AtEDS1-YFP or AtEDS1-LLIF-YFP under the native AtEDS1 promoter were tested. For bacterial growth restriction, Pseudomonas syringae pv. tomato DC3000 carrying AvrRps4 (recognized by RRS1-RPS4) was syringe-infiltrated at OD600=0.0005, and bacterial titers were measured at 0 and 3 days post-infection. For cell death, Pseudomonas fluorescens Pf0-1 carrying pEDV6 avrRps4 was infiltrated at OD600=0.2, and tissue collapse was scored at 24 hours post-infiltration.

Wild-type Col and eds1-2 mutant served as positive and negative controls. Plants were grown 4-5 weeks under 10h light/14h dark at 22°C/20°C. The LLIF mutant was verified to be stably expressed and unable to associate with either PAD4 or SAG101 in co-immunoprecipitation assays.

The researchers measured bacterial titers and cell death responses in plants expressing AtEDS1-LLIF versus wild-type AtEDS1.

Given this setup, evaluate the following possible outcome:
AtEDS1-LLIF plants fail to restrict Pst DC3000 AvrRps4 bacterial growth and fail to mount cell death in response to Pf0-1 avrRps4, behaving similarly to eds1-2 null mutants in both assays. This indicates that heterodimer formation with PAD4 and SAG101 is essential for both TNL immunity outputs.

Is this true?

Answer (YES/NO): YES